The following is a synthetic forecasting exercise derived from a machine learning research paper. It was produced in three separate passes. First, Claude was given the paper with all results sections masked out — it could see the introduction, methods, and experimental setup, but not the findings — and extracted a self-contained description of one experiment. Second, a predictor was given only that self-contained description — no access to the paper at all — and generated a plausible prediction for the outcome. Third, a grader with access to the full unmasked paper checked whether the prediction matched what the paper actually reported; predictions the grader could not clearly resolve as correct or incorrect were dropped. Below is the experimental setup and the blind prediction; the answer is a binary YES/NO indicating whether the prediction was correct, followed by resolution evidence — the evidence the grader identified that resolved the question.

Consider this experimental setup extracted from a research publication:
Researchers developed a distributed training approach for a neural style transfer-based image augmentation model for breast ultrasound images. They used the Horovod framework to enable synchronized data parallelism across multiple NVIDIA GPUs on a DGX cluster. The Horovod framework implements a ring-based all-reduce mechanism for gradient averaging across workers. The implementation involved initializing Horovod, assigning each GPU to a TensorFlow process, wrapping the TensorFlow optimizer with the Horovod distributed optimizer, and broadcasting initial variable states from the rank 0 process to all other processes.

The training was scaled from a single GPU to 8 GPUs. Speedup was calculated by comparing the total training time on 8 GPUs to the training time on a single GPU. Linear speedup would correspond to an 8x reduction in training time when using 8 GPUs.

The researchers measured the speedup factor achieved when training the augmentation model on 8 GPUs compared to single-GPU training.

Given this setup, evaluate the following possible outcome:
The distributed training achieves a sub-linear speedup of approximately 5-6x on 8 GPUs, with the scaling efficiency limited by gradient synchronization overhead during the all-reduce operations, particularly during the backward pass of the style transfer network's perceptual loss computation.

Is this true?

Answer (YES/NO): YES